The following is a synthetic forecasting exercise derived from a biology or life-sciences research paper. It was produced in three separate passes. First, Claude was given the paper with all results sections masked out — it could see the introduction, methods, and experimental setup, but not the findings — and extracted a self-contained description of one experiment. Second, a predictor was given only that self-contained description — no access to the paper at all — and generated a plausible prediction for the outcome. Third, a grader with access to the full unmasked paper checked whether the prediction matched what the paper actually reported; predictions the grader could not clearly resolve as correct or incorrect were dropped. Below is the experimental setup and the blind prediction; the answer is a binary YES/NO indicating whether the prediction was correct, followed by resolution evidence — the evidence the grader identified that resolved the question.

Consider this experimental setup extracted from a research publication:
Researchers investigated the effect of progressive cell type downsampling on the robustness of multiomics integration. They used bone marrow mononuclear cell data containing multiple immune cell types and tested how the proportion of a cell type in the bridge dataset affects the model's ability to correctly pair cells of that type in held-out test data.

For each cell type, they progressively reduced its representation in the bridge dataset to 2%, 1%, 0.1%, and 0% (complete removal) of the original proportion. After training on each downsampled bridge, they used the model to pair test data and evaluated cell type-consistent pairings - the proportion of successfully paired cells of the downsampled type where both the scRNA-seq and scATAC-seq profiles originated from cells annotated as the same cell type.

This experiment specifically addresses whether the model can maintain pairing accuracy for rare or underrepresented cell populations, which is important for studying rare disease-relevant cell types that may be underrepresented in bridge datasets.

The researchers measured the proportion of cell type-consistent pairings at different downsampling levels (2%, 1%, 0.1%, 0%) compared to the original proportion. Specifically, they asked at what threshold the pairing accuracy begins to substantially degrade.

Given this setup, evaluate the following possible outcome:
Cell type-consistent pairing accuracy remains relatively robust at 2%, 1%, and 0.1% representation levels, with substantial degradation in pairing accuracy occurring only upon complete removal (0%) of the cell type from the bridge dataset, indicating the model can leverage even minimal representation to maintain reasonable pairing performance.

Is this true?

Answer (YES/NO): NO